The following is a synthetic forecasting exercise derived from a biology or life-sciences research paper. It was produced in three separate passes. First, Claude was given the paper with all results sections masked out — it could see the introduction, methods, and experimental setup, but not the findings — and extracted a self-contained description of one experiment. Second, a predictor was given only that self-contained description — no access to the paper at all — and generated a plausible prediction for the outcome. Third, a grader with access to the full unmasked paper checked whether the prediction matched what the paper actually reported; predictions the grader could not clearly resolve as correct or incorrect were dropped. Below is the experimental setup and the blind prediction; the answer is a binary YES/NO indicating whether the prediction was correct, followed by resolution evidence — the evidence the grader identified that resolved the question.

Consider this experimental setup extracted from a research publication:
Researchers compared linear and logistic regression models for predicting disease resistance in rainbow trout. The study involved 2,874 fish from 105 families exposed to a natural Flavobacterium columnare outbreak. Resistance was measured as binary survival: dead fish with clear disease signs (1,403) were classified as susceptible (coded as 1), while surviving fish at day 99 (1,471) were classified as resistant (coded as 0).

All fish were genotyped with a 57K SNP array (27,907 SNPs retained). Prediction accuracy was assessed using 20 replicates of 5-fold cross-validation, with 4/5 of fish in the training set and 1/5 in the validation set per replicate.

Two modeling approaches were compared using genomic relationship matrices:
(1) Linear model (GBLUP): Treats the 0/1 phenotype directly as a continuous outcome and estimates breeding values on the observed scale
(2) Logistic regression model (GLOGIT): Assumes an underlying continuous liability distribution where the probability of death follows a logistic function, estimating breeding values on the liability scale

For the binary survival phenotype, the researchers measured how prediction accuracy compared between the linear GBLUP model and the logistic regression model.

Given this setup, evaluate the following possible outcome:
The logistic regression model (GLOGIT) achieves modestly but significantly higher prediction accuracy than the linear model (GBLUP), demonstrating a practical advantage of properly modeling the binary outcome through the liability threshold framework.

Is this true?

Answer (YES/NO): NO